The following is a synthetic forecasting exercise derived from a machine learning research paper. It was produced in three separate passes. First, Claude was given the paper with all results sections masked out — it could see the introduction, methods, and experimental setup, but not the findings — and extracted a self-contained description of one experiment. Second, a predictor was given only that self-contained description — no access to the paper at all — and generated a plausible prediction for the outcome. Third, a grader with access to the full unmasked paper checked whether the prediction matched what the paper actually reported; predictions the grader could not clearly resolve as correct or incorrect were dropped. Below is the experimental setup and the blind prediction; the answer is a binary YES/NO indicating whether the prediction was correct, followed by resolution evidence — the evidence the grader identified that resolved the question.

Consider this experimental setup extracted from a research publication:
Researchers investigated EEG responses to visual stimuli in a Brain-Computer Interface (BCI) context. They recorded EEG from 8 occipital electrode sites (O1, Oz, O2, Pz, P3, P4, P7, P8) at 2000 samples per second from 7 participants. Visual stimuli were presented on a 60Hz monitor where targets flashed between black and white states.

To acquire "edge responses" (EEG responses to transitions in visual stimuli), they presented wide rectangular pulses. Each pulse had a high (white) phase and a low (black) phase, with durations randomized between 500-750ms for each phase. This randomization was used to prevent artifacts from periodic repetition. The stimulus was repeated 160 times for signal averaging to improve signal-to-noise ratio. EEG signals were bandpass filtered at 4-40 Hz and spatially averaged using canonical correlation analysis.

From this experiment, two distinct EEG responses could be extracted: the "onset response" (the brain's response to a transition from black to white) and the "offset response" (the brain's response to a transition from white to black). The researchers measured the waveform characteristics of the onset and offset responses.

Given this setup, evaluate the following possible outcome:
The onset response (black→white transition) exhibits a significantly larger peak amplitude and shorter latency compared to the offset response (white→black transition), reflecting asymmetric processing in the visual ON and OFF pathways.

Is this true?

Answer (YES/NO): NO